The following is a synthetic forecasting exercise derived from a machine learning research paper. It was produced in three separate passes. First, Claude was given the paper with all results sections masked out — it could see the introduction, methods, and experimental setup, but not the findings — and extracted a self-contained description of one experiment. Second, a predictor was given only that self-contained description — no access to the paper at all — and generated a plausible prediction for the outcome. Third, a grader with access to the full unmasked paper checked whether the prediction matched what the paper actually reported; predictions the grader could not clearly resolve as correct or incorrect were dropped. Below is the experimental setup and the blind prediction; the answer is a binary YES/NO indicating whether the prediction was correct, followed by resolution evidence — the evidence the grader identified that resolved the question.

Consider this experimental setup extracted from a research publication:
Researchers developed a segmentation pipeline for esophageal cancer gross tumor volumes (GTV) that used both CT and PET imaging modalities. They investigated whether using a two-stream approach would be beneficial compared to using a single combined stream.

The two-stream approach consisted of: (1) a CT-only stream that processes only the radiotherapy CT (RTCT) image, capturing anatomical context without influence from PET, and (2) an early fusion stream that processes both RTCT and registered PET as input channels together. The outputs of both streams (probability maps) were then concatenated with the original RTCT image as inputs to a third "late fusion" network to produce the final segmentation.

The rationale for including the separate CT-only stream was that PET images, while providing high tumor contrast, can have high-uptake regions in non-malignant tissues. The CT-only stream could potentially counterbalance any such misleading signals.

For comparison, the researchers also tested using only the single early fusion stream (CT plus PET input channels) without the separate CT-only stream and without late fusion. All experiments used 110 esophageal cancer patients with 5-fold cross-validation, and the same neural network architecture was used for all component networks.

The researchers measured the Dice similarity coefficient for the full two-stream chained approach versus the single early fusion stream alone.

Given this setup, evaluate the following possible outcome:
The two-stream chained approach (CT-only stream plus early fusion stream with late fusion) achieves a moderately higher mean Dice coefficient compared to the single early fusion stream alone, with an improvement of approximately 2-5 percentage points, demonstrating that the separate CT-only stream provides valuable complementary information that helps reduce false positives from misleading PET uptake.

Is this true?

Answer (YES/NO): NO